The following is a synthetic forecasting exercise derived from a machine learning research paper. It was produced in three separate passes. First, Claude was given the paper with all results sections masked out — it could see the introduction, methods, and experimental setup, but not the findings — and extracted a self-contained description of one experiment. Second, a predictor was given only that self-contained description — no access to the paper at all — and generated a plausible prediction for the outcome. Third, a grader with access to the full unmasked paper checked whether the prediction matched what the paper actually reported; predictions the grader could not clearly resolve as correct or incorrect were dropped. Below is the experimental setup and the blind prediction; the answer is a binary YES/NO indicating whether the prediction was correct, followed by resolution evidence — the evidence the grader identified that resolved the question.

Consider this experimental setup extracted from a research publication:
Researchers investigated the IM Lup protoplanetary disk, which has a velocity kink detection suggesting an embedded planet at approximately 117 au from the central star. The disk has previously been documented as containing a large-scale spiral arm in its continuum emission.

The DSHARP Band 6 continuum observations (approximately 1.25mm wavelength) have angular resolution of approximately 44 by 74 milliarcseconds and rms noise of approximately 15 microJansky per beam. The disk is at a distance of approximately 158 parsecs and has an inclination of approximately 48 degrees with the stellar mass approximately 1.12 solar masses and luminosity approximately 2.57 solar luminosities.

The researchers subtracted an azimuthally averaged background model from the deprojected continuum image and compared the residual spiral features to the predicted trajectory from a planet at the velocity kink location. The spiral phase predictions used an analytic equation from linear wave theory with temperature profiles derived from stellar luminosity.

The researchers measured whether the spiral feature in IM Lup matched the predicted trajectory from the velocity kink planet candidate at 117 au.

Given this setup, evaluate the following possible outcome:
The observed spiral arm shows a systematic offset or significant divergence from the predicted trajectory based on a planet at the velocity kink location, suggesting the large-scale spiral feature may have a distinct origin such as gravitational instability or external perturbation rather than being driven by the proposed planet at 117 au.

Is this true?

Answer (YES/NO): YES